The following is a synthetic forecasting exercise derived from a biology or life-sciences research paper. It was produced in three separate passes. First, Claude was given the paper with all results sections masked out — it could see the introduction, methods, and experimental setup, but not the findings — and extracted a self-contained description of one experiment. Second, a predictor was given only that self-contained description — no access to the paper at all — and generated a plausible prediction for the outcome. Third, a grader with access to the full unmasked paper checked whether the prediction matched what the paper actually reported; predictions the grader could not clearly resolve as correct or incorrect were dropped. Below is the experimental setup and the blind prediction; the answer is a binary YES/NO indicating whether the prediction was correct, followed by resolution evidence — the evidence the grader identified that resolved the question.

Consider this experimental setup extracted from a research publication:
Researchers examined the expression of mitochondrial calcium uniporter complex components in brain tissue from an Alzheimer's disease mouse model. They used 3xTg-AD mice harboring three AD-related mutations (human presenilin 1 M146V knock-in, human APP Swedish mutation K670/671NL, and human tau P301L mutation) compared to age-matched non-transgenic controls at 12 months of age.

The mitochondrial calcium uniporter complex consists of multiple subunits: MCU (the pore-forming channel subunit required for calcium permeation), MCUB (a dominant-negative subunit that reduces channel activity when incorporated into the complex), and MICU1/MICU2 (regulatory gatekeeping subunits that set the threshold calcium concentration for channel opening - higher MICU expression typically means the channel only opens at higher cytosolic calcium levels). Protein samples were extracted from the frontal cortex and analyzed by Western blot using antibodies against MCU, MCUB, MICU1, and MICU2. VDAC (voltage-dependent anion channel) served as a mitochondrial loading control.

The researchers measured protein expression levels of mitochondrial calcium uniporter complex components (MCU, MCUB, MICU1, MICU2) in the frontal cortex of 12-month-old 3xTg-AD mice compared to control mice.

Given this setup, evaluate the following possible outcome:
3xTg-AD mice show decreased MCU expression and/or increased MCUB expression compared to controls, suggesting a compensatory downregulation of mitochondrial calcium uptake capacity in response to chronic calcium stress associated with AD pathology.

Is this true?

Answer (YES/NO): NO